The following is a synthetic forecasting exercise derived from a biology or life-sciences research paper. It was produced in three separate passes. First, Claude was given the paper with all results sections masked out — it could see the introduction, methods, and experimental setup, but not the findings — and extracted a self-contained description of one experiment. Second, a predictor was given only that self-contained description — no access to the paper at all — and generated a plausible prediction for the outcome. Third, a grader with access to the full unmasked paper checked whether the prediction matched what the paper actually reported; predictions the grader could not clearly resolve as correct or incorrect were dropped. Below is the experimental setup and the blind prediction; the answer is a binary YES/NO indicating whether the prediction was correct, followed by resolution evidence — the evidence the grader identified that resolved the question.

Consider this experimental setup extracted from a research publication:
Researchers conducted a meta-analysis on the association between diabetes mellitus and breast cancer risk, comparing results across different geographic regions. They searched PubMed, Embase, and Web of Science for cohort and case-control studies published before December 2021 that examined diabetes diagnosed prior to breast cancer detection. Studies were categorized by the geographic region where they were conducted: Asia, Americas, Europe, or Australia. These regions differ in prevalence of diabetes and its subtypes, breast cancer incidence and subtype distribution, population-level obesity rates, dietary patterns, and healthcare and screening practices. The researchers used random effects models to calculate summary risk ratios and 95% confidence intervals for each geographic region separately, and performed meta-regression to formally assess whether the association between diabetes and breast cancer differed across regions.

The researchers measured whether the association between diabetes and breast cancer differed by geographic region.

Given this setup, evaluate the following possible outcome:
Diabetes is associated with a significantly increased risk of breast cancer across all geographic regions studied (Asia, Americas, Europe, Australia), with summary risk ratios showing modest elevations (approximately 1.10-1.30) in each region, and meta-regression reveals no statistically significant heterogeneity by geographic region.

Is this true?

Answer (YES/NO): NO